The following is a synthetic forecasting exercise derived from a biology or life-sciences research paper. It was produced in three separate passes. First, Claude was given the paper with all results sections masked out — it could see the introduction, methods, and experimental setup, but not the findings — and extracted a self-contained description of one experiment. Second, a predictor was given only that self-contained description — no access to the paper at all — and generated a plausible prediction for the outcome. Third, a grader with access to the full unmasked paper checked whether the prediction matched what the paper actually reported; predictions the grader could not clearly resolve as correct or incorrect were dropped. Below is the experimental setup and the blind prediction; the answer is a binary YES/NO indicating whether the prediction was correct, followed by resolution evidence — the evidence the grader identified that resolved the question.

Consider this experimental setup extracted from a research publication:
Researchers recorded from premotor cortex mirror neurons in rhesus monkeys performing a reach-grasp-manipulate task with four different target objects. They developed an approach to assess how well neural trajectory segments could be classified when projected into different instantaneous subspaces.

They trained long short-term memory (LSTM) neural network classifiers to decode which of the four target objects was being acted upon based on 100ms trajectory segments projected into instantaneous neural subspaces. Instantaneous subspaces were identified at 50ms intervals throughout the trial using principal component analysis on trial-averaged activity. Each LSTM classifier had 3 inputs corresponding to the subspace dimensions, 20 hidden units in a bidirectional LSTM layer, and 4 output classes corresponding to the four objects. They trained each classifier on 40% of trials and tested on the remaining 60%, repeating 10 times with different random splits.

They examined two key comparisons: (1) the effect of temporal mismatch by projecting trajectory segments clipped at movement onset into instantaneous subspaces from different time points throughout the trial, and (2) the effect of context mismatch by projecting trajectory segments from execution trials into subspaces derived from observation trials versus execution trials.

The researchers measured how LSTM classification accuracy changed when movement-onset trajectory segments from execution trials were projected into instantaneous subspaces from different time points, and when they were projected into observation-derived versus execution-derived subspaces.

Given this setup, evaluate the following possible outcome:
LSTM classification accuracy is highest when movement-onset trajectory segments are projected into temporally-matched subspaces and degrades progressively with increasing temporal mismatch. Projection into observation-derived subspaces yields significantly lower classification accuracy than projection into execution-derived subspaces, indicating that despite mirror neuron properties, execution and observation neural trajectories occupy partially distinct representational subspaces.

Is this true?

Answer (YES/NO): YES